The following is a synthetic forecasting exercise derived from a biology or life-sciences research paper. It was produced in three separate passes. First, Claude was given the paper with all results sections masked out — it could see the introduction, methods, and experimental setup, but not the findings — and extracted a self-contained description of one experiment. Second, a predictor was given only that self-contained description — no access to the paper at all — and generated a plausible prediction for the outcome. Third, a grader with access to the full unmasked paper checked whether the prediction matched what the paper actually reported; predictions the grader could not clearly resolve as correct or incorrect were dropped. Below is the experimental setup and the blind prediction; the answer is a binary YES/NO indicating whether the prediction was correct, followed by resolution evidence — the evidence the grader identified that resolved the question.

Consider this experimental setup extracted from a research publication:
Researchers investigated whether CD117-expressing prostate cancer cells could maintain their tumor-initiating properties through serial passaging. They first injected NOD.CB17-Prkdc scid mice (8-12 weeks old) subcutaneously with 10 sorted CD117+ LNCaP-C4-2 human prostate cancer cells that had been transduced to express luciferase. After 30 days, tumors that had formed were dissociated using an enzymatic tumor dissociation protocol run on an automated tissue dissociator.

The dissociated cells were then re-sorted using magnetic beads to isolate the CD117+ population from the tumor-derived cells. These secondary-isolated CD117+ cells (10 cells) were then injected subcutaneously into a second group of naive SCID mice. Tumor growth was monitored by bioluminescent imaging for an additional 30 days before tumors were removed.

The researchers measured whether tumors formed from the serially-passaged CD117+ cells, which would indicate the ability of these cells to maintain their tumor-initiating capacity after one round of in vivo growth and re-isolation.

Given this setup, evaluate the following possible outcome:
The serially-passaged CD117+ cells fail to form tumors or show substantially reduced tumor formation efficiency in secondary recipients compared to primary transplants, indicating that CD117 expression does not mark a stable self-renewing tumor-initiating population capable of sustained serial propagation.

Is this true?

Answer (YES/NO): NO